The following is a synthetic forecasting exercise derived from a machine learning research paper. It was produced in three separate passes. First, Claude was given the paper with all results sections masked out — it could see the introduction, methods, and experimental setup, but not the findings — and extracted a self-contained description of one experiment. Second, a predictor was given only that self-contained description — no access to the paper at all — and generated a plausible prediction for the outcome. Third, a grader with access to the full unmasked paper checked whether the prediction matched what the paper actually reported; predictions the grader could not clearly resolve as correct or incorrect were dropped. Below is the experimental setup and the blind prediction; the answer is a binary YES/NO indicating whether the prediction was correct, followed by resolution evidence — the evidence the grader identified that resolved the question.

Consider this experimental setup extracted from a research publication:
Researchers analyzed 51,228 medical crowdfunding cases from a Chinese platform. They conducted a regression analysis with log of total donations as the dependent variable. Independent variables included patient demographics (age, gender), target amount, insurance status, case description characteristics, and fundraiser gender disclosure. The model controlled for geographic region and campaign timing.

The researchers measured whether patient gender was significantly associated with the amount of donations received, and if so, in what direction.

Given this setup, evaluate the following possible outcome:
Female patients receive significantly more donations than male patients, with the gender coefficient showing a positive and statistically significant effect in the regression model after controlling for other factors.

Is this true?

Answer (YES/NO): YES